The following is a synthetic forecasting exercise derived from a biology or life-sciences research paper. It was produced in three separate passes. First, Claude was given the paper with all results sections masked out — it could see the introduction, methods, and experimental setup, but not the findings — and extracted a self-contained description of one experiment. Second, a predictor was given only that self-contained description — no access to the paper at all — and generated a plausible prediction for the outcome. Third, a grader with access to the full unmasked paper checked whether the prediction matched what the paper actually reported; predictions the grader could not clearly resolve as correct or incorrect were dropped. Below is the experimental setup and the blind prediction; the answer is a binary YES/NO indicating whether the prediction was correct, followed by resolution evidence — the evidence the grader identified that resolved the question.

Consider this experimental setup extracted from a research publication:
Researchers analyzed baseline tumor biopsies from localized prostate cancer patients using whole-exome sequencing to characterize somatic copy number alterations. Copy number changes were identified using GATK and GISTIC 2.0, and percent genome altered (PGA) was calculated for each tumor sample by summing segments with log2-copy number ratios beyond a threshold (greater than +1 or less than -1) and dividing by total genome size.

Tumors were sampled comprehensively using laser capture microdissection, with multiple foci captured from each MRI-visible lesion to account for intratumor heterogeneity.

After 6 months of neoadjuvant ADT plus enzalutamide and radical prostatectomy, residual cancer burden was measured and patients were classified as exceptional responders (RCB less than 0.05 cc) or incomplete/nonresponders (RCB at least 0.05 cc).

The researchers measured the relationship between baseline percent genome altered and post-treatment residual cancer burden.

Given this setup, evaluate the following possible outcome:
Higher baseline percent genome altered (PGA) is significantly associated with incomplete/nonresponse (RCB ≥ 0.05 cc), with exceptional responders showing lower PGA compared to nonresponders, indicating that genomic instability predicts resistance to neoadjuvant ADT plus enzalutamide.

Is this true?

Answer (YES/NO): NO